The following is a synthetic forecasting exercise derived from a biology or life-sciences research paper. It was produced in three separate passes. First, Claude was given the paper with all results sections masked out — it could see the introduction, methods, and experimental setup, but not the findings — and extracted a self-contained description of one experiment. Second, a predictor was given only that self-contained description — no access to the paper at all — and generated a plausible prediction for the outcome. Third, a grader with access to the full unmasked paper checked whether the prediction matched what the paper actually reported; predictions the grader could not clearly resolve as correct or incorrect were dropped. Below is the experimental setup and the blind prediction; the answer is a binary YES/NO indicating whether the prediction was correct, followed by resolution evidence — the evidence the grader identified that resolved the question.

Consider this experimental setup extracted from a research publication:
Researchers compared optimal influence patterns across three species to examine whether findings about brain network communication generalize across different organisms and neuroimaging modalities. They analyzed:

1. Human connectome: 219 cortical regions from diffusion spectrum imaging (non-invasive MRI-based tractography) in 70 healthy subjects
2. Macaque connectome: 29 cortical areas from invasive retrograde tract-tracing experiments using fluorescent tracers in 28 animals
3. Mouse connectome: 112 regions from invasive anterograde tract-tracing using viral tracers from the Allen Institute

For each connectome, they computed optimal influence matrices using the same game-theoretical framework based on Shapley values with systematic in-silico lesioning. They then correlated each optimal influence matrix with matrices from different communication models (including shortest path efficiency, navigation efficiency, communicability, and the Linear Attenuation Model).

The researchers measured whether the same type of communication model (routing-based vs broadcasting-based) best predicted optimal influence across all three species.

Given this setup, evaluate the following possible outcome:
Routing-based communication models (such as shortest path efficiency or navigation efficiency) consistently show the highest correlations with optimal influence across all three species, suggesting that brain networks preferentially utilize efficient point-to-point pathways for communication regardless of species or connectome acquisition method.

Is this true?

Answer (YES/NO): NO